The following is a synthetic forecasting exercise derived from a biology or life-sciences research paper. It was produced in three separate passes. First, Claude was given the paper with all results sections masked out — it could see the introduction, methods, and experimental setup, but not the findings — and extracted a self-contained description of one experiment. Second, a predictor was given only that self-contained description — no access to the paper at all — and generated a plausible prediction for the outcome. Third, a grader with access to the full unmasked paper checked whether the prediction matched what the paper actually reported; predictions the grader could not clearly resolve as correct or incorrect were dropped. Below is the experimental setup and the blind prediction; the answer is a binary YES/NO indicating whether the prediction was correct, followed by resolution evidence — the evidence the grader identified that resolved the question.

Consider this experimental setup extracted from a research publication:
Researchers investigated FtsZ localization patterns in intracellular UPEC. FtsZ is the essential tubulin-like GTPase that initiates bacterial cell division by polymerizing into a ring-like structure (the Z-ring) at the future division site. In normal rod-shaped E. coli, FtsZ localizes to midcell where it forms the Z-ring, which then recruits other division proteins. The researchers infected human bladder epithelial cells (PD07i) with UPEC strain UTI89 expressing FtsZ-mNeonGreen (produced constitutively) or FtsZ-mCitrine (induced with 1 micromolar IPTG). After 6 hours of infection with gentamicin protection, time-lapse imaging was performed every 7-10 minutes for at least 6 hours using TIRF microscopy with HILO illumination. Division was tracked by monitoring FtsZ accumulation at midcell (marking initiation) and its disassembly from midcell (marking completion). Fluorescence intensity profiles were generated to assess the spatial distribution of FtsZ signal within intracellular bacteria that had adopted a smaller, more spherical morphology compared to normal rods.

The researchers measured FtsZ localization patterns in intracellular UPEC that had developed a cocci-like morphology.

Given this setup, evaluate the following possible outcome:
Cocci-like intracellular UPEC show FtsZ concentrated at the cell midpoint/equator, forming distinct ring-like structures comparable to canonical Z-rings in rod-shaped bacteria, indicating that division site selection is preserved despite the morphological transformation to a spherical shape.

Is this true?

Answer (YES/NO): YES